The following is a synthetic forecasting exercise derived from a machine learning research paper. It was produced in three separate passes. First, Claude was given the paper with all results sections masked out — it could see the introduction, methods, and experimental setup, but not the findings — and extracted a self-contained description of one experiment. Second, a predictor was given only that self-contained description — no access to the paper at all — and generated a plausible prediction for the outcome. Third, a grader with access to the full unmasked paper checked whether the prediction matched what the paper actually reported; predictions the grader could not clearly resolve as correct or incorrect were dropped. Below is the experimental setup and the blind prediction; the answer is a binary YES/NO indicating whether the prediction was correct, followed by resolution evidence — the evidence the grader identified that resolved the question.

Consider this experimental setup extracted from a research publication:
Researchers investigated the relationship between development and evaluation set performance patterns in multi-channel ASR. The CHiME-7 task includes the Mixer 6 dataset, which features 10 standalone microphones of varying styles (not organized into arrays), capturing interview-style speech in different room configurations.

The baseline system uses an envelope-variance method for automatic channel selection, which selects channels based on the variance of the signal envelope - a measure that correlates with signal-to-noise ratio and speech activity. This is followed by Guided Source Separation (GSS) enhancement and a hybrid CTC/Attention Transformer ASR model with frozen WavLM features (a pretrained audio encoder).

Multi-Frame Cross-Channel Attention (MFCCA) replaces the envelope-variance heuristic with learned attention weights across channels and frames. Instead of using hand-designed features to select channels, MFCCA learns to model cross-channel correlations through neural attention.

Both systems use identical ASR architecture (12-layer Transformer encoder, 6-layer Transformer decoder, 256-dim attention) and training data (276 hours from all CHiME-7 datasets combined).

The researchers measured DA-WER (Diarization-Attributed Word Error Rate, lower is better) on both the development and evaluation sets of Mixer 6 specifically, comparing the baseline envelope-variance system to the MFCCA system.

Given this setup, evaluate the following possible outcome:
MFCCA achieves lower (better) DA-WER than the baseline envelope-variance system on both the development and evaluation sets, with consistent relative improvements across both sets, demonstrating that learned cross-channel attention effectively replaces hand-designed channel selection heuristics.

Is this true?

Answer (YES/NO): NO